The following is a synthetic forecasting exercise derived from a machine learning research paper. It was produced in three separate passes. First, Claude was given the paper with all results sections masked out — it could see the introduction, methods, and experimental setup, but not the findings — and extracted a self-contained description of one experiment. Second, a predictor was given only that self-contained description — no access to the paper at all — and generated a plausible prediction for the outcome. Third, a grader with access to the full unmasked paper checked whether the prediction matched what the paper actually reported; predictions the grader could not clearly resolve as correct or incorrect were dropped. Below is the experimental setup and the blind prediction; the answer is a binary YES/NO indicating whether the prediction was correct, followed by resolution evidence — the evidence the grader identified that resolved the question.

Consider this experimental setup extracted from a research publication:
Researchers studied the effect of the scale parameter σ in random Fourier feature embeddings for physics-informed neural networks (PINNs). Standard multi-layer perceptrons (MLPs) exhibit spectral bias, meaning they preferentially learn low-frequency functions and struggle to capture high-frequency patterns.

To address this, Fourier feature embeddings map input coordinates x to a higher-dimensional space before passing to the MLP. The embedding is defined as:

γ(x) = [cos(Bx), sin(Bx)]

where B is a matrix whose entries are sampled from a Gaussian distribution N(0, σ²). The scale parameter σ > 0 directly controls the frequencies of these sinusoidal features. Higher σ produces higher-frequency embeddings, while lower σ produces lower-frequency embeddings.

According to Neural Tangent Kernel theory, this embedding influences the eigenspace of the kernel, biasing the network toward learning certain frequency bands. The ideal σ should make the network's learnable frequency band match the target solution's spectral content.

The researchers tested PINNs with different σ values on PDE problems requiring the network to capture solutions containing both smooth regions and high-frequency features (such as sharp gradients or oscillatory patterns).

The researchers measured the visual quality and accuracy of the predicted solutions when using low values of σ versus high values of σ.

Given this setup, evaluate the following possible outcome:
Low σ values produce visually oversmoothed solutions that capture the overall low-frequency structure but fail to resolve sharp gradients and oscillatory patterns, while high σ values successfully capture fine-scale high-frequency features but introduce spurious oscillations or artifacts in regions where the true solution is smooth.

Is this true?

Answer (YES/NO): NO